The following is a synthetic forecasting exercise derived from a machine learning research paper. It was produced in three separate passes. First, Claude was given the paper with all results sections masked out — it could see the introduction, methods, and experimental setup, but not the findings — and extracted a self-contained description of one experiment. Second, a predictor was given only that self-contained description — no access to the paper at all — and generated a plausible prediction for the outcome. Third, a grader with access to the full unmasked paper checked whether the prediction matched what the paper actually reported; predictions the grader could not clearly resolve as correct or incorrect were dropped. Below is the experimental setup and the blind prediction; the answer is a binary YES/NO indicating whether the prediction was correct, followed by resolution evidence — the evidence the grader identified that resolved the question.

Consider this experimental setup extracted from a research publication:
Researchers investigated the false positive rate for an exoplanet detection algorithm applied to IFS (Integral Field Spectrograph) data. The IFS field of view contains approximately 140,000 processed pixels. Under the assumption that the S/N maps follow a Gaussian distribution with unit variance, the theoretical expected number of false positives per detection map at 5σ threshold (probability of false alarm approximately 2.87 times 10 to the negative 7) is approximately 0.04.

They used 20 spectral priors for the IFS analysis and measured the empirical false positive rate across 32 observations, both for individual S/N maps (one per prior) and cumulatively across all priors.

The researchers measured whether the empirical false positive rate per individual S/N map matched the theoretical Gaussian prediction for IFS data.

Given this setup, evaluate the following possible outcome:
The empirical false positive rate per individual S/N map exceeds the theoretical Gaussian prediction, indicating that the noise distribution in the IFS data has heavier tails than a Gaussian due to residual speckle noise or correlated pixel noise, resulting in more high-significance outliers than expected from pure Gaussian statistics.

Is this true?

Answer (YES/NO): NO